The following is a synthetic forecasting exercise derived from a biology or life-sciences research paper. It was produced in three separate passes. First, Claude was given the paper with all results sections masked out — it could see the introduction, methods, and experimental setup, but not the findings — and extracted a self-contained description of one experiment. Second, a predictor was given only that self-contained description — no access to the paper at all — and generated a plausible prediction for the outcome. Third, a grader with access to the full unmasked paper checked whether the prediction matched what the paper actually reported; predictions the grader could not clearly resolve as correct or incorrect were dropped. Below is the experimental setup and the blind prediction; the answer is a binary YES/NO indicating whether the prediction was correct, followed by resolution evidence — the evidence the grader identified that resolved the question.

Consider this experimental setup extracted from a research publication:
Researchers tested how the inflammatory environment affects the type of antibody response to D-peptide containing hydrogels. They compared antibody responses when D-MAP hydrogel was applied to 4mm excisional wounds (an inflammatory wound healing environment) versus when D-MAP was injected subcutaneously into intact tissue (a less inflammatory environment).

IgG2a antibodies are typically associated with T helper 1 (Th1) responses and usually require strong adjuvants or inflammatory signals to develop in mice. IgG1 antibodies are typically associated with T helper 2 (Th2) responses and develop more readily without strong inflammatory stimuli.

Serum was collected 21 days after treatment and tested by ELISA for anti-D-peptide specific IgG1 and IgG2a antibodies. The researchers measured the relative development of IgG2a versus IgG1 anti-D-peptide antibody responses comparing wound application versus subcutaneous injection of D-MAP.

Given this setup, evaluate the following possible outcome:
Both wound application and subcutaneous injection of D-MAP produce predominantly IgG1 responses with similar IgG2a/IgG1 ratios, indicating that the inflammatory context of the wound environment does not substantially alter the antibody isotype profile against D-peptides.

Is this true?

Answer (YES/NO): NO